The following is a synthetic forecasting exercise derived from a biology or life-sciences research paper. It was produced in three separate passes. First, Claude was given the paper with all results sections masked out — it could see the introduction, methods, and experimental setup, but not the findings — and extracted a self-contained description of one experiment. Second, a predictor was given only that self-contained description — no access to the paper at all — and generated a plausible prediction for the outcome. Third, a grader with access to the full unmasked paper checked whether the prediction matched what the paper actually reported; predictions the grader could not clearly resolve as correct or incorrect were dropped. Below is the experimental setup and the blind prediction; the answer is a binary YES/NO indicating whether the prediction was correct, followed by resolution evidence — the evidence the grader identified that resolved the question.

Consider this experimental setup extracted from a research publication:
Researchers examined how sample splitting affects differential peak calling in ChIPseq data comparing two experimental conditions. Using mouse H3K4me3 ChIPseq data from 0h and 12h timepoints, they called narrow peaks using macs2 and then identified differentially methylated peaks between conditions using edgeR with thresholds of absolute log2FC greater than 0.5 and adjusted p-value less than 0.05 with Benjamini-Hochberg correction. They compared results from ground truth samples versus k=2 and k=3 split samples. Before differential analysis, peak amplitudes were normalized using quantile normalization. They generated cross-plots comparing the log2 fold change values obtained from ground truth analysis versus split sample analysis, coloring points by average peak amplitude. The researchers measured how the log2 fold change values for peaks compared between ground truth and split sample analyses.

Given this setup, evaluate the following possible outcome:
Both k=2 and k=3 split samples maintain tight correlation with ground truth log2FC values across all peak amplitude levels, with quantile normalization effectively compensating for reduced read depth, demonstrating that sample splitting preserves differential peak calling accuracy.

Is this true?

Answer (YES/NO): NO